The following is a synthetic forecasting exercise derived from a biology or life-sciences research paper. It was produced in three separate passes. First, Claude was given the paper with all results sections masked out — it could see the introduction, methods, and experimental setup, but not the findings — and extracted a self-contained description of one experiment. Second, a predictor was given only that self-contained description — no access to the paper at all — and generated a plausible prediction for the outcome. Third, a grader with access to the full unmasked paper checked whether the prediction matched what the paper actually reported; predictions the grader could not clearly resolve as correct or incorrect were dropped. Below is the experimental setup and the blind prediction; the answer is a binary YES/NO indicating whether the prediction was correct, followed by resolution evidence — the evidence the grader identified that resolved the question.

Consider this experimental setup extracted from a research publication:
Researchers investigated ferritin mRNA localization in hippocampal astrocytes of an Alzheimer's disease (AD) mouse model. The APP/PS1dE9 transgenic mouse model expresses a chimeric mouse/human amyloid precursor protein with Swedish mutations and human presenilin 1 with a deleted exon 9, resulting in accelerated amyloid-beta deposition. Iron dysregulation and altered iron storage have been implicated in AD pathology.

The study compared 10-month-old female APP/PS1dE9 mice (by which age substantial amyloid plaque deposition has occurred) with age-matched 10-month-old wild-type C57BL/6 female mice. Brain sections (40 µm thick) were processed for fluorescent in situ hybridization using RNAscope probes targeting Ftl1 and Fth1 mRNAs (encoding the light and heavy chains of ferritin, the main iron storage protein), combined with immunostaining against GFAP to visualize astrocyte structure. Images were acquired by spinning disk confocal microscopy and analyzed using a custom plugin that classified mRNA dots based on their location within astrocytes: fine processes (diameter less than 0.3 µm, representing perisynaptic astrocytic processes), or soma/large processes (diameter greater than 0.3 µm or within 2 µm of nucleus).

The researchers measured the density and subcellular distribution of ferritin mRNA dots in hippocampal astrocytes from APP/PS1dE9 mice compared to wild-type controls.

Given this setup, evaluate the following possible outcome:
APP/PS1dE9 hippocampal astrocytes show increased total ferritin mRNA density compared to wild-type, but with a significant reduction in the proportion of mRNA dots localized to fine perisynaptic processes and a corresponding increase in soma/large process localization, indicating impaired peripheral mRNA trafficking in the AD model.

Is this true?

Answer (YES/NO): NO